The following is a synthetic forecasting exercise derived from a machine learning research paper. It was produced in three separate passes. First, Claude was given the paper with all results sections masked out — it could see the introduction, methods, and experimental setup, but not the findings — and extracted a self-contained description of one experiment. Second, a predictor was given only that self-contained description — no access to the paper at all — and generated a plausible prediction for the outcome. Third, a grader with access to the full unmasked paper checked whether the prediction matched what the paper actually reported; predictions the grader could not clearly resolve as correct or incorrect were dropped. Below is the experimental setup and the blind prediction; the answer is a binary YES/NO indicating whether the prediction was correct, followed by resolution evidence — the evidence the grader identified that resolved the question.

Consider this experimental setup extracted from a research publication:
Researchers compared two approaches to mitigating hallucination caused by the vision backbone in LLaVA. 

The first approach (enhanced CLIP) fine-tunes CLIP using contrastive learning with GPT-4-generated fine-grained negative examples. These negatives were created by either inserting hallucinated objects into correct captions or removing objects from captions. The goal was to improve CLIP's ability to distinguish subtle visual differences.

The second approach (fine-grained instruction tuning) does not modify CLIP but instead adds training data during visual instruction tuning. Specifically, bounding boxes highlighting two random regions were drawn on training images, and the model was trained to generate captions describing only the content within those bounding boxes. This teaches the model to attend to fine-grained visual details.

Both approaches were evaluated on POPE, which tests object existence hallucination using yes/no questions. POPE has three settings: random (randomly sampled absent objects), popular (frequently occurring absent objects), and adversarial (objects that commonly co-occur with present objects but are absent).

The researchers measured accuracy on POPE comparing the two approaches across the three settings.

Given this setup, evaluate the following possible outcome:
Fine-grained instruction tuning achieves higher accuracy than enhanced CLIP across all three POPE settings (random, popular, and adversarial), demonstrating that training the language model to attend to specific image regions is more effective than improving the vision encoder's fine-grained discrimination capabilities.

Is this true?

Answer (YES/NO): NO